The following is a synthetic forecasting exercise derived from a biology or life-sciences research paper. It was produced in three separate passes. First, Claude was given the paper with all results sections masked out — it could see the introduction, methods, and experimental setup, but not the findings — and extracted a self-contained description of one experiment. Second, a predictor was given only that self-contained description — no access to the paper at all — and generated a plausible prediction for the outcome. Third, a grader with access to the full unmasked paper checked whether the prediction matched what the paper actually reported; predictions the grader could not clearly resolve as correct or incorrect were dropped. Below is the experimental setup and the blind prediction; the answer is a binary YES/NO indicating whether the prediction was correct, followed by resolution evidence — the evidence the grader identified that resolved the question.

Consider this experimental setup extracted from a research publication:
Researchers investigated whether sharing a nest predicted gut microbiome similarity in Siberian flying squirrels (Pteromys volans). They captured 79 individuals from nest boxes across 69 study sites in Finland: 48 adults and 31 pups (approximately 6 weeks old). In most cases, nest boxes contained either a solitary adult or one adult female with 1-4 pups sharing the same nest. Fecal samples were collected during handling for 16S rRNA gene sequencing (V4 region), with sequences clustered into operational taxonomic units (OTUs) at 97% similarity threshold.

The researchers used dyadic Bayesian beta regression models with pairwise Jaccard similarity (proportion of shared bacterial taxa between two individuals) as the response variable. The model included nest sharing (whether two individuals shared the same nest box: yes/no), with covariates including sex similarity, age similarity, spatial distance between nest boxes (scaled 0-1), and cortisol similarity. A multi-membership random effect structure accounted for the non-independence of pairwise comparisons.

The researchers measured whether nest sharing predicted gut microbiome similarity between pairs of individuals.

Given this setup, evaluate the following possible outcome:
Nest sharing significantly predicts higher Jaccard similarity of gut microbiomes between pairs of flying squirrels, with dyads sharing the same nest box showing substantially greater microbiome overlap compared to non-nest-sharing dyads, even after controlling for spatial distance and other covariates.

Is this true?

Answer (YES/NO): NO